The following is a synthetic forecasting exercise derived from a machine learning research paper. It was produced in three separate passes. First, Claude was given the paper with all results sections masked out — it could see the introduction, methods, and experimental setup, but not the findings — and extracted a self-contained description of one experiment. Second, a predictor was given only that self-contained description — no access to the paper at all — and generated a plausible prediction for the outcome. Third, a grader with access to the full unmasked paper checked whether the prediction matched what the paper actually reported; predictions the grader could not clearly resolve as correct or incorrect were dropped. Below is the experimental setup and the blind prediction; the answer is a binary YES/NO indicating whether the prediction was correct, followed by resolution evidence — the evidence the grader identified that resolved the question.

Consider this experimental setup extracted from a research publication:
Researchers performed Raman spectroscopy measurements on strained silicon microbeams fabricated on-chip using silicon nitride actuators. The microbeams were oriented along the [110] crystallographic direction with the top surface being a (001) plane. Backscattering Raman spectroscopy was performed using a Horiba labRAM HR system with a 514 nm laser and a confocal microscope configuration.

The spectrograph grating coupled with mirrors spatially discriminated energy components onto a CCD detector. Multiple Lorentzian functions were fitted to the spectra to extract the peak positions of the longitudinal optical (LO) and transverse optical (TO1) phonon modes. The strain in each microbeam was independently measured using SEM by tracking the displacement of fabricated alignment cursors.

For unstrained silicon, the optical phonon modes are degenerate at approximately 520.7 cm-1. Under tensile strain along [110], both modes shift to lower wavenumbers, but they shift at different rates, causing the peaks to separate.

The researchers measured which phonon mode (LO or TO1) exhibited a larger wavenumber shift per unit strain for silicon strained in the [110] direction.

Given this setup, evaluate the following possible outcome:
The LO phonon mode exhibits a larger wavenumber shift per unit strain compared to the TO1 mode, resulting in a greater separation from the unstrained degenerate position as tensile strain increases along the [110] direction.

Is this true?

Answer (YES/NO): NO